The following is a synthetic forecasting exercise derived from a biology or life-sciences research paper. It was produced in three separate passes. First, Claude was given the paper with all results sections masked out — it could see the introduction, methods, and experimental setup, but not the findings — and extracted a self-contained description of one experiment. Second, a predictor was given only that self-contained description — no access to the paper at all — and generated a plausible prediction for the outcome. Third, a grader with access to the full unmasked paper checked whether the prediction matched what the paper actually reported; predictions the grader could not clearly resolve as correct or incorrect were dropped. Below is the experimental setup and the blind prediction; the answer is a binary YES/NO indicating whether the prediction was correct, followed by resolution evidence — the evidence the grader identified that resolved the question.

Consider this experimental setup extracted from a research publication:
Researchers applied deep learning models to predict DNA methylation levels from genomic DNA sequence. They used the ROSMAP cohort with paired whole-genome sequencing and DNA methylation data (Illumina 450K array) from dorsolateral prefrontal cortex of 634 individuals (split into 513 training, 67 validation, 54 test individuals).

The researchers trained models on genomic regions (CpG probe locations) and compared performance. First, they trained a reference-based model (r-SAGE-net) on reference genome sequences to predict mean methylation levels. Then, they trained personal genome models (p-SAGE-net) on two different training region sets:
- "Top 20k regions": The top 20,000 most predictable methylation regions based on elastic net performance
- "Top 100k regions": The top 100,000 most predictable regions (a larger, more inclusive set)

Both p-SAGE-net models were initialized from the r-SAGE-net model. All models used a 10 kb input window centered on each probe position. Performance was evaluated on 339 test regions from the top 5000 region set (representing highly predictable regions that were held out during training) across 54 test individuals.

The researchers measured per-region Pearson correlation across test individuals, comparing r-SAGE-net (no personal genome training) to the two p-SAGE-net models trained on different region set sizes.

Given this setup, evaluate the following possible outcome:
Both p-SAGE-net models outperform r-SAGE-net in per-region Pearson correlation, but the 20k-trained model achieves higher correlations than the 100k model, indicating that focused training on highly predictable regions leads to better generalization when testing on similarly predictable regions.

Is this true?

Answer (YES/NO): NO